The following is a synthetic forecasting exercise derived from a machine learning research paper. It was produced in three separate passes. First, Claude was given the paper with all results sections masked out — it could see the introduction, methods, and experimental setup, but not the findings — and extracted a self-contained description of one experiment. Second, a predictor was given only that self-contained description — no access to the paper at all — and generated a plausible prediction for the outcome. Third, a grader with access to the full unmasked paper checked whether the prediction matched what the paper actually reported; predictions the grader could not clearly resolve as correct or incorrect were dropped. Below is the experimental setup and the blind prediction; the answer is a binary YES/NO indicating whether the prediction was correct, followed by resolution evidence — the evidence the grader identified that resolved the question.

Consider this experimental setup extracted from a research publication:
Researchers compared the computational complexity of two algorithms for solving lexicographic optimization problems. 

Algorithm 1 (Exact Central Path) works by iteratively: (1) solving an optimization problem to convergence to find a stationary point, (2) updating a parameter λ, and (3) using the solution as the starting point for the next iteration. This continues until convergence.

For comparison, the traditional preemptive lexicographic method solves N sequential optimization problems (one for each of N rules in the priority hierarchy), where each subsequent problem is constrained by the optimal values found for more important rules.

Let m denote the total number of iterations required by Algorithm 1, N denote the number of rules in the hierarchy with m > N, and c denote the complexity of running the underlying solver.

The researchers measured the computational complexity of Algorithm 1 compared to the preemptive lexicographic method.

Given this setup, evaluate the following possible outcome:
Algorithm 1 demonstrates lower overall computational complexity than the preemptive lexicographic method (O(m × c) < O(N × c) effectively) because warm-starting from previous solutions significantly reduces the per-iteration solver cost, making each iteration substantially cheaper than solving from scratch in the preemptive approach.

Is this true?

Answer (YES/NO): NO